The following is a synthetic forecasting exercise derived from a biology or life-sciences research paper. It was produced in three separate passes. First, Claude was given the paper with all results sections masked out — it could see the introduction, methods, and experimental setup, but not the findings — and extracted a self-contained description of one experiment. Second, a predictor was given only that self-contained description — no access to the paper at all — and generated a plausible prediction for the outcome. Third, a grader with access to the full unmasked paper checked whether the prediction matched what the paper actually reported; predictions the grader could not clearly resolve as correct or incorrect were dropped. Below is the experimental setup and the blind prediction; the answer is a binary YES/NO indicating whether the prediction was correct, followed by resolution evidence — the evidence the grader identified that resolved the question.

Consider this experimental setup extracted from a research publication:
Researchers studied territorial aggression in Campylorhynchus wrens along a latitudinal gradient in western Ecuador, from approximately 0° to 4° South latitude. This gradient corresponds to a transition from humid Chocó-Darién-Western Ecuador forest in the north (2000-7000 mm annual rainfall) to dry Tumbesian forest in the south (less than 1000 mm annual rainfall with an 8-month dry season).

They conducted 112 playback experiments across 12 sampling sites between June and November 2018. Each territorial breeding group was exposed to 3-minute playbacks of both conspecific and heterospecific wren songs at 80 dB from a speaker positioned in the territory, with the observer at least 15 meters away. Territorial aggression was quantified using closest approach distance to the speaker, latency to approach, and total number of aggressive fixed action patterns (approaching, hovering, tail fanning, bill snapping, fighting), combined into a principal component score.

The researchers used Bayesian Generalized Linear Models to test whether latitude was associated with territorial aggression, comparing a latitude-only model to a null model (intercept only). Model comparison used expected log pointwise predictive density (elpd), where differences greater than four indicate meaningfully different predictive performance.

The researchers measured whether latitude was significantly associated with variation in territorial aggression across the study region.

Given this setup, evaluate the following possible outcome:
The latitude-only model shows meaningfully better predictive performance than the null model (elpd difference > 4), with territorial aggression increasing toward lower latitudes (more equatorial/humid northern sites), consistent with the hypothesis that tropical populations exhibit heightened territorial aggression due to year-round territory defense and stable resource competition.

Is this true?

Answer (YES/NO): NO